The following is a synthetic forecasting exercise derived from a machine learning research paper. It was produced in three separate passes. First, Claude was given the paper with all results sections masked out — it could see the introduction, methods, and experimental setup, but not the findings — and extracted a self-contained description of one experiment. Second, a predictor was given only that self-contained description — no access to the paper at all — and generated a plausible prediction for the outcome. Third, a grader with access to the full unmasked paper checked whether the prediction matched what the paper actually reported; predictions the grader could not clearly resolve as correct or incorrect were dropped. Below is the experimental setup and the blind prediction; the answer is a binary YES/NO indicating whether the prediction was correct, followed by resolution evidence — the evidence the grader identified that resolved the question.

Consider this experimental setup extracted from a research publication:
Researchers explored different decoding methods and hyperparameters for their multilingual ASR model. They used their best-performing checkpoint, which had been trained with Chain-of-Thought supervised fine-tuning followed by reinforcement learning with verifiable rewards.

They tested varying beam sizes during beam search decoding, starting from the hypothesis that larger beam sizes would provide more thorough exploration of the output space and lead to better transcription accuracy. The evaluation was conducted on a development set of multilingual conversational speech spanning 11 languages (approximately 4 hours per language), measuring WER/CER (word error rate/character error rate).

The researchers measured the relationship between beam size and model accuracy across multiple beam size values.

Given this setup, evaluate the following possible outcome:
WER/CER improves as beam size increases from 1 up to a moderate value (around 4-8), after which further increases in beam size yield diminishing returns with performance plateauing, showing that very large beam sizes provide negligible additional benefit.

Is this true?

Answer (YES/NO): NO